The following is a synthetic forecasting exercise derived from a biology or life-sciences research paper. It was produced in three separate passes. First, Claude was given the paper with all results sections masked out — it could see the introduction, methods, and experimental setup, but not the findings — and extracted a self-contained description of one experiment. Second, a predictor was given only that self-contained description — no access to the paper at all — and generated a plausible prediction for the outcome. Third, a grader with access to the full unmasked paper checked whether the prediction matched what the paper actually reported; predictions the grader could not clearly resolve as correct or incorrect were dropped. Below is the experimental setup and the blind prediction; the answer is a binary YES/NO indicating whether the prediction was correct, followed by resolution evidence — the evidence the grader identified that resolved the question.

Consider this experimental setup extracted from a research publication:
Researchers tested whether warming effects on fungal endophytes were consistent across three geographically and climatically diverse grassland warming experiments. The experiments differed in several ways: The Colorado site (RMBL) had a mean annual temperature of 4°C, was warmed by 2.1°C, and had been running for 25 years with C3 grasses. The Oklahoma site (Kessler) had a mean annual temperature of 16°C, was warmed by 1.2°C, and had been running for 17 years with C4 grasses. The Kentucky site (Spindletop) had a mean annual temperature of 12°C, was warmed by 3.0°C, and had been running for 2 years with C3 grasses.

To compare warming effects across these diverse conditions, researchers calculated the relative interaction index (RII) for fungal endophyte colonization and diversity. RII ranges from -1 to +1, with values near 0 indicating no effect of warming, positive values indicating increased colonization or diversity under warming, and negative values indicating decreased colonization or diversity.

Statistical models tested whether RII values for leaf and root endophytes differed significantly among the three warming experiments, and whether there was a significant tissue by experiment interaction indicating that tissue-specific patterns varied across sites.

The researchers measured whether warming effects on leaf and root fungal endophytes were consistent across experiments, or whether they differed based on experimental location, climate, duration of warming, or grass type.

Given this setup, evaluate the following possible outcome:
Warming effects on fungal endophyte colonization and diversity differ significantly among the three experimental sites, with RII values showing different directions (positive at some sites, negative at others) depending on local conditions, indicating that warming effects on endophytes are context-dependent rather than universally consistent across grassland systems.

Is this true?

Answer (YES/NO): NO